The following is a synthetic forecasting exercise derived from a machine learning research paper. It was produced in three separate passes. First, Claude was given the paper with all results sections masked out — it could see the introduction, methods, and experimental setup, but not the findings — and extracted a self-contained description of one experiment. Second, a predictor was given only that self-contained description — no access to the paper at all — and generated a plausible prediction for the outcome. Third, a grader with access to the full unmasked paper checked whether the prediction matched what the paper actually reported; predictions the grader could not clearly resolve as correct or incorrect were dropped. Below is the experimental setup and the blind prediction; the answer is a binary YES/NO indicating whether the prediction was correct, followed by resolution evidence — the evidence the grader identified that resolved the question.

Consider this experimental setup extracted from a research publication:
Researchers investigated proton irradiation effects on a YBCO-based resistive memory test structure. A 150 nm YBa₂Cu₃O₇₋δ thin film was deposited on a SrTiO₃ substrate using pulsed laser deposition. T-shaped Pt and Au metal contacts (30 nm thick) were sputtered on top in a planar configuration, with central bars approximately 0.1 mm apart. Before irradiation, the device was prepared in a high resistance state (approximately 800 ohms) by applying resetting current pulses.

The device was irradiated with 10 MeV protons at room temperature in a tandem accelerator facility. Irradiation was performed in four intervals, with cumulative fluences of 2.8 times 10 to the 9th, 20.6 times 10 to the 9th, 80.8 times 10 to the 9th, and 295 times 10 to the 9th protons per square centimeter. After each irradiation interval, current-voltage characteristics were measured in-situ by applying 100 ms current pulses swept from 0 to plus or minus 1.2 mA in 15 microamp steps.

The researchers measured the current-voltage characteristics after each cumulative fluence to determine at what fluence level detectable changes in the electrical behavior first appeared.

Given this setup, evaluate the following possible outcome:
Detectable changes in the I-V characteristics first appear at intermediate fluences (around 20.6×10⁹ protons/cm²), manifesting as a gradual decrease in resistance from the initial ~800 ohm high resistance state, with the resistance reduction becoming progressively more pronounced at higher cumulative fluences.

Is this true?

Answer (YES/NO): NO